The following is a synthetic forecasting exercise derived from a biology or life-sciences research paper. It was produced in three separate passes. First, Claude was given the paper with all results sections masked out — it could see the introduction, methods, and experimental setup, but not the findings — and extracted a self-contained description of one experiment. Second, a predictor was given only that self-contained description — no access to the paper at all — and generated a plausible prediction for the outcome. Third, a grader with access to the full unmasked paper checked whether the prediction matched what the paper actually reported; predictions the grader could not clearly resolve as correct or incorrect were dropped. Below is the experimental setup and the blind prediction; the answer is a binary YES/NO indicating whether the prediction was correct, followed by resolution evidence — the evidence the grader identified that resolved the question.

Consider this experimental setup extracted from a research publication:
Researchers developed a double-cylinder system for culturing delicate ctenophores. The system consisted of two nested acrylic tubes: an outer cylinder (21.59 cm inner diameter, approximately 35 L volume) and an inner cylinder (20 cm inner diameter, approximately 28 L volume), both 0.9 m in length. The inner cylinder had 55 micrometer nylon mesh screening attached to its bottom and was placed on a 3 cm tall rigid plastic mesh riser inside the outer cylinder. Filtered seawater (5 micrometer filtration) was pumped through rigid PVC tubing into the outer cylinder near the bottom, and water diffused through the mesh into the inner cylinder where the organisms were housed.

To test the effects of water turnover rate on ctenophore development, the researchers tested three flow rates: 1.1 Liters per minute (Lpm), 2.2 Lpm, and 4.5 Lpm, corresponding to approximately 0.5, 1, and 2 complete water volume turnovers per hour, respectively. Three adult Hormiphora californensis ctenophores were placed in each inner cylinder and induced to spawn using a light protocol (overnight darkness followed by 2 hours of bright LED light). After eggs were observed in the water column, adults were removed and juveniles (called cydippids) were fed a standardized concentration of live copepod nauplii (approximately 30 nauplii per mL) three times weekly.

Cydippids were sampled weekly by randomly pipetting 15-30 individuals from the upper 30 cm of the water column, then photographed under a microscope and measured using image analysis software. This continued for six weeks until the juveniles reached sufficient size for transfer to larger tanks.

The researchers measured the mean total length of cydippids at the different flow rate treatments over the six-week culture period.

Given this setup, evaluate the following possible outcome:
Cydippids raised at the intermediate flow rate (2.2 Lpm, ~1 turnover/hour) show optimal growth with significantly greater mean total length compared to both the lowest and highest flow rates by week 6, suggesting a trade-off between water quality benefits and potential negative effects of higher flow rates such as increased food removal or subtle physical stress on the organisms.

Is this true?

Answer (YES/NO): NO